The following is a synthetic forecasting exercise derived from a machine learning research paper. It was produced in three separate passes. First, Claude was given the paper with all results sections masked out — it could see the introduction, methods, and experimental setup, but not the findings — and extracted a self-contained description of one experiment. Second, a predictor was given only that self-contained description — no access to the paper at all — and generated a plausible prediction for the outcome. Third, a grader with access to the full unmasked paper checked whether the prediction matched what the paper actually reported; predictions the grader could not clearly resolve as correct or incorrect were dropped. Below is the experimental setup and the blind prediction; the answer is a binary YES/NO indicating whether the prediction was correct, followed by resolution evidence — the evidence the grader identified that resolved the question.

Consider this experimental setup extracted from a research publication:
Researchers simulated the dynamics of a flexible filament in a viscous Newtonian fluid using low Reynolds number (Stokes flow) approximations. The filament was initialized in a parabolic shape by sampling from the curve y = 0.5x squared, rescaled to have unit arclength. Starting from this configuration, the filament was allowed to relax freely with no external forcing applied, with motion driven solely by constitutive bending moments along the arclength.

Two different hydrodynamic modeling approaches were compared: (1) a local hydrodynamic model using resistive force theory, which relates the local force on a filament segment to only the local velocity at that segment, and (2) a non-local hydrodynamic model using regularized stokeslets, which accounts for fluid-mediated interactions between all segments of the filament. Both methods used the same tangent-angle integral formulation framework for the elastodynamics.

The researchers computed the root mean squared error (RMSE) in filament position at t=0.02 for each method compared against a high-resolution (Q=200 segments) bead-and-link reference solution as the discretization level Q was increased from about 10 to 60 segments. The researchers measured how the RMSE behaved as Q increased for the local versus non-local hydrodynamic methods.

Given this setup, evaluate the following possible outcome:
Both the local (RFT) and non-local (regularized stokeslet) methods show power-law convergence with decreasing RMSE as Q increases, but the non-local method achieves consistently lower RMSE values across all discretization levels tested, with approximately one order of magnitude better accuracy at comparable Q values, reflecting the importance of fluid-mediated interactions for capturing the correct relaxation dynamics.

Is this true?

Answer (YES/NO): NO